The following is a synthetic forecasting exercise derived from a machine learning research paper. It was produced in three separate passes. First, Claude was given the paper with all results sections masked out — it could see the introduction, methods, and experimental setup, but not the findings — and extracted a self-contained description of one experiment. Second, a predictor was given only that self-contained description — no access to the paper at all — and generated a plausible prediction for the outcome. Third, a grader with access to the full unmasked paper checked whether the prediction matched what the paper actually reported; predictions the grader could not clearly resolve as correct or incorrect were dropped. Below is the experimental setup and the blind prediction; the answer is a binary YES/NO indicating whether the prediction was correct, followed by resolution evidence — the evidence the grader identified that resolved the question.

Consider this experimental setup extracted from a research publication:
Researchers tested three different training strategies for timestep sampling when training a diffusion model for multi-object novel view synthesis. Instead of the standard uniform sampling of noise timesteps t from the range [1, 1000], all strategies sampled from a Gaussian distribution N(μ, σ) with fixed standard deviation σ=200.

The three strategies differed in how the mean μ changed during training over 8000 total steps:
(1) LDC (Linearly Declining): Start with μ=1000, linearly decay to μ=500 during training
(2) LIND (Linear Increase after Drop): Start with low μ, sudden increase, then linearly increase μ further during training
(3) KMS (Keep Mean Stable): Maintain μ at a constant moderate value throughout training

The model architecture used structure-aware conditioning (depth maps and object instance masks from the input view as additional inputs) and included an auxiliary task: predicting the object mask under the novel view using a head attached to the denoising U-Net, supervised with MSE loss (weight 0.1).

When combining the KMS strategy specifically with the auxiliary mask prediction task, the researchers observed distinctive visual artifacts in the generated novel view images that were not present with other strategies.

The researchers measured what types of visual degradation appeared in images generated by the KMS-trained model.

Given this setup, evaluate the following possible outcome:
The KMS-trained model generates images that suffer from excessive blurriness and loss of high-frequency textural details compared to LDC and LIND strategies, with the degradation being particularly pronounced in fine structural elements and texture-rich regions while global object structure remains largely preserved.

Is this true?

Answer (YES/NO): NO